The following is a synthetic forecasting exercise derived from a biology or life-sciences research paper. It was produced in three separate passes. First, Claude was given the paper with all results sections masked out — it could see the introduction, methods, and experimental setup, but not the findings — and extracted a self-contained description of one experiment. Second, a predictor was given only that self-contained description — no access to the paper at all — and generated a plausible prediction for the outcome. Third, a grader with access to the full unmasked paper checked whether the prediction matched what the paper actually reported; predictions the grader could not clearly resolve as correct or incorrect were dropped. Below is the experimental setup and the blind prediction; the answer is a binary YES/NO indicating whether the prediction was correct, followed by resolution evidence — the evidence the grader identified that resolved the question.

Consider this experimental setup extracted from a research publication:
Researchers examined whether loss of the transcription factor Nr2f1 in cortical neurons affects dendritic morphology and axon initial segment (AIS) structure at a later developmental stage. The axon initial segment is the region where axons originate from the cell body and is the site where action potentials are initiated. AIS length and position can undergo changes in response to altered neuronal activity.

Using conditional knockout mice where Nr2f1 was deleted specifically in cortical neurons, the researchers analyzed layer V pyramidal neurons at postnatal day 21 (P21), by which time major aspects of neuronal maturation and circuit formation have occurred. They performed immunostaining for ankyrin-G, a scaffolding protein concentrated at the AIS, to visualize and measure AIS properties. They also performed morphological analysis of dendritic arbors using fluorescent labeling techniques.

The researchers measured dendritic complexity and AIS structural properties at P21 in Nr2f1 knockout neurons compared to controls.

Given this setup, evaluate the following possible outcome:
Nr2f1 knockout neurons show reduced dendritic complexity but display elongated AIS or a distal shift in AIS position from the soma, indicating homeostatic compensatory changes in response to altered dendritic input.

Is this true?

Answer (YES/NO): NO